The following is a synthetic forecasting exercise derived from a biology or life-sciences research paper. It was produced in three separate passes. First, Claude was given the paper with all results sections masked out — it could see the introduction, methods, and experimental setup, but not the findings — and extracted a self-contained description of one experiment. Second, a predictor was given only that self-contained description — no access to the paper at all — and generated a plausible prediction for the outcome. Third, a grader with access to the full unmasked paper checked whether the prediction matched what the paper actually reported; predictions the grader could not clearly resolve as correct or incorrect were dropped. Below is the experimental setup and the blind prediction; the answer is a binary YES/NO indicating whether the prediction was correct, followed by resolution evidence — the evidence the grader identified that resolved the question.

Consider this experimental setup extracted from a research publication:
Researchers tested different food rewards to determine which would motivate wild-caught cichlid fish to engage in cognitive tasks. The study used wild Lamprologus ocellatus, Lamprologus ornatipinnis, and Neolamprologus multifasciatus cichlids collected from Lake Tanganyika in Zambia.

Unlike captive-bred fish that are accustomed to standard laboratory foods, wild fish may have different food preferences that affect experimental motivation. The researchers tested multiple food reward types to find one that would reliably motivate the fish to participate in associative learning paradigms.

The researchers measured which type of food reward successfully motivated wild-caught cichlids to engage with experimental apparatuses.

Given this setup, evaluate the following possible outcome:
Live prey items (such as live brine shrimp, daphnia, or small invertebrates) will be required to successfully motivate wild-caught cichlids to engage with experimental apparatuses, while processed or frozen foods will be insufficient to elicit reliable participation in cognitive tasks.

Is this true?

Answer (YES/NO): YES